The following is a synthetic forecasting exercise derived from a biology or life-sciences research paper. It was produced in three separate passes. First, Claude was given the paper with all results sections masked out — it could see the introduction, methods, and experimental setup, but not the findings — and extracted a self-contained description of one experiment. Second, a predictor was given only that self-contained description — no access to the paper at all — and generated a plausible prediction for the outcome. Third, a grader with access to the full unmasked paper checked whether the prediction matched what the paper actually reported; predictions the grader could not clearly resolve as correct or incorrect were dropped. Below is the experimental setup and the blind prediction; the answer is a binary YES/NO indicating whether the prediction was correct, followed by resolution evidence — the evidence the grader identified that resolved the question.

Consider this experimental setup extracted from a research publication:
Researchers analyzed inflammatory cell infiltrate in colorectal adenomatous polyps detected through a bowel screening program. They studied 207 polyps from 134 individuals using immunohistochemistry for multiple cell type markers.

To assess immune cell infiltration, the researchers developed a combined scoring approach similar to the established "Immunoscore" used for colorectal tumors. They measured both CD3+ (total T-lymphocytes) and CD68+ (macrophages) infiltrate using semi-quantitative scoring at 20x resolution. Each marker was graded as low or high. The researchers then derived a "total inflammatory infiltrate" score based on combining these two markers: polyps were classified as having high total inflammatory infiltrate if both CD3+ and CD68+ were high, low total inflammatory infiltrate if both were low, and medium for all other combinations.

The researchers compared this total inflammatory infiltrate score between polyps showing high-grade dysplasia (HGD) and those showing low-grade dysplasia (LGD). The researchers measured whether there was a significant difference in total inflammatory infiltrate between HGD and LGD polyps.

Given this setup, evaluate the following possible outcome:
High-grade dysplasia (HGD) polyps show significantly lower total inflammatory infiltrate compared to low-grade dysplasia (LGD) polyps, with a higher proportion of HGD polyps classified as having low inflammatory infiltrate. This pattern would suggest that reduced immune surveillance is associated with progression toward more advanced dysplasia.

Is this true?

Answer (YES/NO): NO